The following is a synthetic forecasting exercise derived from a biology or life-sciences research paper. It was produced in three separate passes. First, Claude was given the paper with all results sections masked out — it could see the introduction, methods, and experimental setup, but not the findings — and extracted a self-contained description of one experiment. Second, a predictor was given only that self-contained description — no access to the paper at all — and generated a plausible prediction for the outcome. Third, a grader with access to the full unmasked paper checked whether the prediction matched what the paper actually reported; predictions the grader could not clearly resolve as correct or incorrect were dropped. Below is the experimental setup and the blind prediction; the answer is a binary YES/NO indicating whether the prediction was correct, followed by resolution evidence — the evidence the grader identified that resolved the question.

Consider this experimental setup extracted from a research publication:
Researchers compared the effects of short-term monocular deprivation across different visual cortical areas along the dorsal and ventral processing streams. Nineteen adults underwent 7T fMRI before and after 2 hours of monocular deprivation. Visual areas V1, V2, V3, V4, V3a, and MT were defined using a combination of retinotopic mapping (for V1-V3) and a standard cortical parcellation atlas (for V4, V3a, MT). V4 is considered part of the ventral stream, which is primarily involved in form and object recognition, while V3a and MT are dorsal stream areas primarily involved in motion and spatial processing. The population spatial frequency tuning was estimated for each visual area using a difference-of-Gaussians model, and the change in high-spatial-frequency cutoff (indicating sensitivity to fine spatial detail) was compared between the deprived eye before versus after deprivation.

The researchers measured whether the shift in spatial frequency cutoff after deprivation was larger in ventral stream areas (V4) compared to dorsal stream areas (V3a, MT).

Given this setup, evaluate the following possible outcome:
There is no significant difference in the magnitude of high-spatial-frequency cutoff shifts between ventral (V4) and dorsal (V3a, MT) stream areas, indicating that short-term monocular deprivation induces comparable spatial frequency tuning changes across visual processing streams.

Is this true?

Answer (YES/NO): NO